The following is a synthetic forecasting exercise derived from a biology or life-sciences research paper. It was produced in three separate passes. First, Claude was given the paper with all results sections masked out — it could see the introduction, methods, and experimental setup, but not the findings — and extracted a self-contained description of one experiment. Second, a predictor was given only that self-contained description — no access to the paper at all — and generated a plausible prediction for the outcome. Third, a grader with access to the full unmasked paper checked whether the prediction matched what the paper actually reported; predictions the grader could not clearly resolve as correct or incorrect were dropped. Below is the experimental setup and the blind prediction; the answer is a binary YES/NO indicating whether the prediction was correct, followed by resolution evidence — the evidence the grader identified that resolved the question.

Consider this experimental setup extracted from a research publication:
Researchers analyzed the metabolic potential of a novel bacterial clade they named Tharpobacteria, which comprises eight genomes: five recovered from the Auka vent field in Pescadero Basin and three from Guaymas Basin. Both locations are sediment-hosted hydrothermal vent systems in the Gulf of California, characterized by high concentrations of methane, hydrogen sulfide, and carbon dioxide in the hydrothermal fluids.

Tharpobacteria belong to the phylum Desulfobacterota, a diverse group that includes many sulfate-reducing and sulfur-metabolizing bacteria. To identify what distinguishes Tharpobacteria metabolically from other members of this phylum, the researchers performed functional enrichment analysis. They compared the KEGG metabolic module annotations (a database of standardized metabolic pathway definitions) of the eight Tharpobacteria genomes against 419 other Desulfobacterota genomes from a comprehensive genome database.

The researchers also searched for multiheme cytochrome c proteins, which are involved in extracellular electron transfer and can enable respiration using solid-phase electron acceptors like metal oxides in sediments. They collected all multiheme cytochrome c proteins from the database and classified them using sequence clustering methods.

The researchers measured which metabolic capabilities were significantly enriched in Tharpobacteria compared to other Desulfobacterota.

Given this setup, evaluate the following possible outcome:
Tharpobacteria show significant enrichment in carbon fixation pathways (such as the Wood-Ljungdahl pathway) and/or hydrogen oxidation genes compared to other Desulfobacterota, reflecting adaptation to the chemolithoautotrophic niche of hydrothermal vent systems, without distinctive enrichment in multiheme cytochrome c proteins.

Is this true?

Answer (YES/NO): NO